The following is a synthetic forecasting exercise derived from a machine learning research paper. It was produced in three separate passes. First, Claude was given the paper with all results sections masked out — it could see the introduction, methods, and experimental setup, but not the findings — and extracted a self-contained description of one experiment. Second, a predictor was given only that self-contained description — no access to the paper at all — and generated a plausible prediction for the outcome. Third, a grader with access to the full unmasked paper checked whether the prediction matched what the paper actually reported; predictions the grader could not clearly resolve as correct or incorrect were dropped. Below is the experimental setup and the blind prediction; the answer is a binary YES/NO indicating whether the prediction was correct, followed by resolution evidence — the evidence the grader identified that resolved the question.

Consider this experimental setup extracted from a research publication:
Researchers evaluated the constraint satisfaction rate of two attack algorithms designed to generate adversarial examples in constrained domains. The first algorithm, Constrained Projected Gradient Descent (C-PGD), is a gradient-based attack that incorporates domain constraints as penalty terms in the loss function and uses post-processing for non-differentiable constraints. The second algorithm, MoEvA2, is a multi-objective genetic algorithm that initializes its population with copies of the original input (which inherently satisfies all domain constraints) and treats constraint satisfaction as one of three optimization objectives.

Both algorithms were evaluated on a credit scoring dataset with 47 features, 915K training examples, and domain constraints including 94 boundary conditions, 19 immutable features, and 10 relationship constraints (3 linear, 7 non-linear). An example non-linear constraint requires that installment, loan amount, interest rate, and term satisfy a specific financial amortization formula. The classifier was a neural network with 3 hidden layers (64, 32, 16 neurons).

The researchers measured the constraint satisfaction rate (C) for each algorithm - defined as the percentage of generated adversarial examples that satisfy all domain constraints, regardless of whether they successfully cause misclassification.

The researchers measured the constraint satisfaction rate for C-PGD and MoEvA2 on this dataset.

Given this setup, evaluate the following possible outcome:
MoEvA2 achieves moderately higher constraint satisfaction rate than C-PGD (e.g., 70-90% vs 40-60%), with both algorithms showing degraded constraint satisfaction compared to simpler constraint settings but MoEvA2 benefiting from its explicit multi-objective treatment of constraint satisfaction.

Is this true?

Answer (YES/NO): NO